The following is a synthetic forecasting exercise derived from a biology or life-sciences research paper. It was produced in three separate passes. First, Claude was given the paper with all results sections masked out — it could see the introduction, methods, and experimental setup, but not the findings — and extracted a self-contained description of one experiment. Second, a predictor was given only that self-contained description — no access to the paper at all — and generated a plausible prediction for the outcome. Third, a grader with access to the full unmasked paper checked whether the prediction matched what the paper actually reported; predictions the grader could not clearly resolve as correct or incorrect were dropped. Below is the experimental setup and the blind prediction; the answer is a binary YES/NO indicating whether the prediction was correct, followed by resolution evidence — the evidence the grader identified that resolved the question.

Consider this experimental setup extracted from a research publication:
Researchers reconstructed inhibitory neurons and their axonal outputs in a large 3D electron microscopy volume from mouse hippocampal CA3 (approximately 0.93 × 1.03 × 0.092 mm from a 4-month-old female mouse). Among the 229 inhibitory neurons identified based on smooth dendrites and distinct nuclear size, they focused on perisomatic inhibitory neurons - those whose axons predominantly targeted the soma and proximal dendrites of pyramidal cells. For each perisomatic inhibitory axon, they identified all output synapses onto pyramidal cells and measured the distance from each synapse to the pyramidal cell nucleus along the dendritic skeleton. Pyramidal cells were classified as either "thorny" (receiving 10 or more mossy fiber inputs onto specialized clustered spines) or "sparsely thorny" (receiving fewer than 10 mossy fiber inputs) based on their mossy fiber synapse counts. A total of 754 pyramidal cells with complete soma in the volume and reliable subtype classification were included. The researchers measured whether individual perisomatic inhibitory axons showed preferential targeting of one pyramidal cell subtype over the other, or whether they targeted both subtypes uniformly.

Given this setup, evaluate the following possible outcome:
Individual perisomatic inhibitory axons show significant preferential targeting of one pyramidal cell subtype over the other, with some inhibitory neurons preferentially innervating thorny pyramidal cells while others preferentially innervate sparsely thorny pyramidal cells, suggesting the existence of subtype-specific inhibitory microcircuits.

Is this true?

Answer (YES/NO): YES